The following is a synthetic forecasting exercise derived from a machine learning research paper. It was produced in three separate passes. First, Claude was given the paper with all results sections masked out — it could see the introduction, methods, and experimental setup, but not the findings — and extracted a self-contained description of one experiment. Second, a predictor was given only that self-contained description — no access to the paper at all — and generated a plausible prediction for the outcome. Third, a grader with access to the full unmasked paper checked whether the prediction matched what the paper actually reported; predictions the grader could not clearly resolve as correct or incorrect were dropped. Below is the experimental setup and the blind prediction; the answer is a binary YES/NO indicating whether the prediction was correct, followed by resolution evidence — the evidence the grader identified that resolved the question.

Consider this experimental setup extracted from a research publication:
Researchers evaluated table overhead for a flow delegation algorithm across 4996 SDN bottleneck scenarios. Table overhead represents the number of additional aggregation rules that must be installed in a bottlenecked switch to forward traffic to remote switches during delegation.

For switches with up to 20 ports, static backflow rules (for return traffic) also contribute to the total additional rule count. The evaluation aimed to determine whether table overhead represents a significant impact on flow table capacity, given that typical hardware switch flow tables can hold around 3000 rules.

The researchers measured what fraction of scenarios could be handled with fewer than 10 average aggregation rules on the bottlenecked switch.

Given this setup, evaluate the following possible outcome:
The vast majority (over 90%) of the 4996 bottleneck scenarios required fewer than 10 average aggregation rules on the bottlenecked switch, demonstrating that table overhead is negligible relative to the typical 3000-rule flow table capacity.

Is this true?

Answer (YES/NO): YES